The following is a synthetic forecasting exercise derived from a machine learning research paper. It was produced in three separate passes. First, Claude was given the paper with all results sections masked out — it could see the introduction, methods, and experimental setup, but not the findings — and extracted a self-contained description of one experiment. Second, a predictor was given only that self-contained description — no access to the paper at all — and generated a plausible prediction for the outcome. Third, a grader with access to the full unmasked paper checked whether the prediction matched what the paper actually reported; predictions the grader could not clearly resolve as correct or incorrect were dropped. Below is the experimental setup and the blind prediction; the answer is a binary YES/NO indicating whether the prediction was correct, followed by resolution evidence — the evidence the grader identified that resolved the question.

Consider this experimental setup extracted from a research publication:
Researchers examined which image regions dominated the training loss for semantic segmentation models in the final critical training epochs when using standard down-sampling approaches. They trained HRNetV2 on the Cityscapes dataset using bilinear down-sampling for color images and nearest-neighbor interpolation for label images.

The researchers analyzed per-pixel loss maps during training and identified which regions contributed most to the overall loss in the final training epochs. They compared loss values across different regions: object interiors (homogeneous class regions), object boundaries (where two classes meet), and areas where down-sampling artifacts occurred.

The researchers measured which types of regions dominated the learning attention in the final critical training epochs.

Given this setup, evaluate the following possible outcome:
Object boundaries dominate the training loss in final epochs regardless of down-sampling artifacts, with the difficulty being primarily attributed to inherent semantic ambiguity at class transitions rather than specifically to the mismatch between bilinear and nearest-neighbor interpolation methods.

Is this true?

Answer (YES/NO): NO